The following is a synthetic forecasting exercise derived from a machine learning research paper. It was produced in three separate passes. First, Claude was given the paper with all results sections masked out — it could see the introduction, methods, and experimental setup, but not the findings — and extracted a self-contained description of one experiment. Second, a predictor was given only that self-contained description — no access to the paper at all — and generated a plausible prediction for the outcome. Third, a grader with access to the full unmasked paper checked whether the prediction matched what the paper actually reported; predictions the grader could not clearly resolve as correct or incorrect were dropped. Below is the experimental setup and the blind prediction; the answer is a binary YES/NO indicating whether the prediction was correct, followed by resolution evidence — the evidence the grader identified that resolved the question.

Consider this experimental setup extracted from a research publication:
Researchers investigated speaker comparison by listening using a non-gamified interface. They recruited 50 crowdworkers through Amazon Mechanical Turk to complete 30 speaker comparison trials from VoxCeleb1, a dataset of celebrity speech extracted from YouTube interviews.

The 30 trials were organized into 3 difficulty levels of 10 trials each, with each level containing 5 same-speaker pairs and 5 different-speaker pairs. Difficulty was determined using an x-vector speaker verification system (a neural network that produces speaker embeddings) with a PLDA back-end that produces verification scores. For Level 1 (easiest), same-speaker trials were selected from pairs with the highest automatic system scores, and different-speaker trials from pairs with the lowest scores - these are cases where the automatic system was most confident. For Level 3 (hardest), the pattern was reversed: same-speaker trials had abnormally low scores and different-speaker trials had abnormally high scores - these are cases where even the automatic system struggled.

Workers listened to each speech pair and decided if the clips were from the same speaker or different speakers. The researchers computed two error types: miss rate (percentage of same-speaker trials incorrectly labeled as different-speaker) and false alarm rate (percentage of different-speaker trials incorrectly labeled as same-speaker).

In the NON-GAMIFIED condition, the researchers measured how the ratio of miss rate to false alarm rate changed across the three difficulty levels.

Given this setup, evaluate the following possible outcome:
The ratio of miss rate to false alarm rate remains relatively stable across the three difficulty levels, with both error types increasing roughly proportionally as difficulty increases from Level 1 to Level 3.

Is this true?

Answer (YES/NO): NO